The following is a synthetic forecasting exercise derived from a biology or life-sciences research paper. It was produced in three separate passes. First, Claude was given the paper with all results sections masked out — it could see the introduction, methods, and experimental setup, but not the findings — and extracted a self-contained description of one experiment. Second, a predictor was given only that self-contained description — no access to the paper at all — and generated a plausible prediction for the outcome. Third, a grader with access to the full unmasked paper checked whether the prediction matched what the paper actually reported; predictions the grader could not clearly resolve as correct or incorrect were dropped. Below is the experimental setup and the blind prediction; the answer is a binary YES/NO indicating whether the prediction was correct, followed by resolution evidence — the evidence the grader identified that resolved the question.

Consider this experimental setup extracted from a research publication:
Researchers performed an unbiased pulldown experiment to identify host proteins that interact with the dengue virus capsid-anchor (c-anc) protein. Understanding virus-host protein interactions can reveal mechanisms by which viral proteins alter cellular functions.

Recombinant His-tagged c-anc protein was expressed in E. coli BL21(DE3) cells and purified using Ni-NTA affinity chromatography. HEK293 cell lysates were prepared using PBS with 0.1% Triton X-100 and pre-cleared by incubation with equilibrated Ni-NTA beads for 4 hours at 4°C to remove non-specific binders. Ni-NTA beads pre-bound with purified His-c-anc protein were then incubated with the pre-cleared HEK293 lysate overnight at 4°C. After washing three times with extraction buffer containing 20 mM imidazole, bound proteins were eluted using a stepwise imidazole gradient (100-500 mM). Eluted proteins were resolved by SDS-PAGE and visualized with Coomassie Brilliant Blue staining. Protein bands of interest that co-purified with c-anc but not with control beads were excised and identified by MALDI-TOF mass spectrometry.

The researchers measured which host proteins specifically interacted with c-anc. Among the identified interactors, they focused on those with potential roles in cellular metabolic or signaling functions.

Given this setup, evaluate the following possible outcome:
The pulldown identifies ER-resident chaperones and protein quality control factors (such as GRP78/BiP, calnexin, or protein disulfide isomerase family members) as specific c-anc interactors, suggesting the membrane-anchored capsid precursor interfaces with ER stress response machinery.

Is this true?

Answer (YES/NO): NO